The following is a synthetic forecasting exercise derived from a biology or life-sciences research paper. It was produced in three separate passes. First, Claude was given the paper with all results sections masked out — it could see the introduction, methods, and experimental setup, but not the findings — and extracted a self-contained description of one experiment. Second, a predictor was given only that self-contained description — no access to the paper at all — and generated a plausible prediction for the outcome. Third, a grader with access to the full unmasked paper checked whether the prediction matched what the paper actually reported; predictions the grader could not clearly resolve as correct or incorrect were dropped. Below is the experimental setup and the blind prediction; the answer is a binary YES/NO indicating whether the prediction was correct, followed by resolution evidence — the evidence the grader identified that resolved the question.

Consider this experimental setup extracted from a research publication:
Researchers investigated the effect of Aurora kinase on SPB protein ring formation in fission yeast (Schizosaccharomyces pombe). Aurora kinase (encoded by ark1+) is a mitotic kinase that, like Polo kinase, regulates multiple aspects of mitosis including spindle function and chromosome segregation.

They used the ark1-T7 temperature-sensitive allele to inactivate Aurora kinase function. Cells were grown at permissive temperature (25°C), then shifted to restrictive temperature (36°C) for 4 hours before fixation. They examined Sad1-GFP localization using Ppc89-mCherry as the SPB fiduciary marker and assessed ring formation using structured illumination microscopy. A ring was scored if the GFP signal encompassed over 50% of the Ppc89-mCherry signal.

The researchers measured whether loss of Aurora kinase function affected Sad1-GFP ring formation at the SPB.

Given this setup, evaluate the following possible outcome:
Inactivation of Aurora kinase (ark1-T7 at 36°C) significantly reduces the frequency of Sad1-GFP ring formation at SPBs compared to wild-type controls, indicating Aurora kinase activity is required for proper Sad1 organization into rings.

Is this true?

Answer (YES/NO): NO